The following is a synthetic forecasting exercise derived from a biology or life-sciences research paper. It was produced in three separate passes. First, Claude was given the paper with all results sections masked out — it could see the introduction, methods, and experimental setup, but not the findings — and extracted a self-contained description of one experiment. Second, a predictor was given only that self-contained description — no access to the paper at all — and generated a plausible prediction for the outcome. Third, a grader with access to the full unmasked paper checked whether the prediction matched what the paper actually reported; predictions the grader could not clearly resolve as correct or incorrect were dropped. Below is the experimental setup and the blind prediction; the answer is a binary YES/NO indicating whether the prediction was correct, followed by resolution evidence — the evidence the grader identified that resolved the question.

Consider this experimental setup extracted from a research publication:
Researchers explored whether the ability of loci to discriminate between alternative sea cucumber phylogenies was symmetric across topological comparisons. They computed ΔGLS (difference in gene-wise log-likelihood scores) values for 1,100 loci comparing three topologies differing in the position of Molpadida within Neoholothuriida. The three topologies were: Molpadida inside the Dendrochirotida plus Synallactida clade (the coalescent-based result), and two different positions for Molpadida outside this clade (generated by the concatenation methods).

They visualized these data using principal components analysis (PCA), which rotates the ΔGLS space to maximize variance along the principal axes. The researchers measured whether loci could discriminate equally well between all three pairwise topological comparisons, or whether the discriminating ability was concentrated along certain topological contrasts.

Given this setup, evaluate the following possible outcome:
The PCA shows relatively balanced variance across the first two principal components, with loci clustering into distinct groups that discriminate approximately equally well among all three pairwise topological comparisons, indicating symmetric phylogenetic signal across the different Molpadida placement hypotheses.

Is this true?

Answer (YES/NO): NO